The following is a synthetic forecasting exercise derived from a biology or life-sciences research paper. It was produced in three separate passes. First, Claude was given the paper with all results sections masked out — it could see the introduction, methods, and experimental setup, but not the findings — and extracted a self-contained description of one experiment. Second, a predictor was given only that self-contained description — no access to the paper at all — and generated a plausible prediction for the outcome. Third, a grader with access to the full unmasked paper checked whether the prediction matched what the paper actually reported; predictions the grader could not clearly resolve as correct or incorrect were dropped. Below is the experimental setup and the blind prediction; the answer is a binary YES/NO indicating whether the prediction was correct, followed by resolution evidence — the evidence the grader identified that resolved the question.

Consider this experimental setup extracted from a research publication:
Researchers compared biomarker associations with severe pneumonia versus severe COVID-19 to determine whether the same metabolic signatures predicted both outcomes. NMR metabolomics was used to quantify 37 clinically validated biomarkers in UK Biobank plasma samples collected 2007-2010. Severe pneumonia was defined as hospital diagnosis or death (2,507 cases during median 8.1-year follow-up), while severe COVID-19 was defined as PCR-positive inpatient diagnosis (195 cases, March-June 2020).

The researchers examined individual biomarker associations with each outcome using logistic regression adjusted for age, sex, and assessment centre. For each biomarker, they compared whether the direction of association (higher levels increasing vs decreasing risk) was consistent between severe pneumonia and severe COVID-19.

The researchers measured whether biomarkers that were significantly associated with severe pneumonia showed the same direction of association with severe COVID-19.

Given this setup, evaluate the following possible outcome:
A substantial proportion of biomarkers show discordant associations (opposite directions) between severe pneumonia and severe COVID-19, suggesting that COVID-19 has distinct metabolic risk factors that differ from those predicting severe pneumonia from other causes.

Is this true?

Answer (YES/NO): NO